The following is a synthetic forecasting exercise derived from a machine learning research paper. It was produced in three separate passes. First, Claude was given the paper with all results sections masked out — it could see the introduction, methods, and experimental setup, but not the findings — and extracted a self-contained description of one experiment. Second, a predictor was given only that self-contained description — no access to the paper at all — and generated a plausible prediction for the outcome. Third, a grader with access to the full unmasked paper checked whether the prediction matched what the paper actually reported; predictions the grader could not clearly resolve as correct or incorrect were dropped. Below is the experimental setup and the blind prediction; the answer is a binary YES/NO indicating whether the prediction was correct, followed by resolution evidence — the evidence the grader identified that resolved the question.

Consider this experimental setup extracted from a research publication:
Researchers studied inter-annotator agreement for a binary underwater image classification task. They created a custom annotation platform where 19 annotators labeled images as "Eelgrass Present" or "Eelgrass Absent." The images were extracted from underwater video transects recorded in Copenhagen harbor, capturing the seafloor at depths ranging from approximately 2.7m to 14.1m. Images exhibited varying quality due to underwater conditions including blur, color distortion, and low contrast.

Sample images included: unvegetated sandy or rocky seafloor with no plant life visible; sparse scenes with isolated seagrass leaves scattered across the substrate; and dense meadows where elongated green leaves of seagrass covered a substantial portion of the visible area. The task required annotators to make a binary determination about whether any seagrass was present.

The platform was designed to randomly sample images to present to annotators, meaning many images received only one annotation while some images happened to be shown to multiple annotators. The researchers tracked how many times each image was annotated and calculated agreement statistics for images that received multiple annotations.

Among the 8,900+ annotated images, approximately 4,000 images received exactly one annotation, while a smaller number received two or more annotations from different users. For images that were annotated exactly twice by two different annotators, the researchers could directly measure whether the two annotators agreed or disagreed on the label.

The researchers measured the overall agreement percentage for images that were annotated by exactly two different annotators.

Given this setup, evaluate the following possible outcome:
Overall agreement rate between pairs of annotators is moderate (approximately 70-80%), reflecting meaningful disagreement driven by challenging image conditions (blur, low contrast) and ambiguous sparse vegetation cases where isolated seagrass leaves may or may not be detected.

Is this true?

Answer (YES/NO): NO